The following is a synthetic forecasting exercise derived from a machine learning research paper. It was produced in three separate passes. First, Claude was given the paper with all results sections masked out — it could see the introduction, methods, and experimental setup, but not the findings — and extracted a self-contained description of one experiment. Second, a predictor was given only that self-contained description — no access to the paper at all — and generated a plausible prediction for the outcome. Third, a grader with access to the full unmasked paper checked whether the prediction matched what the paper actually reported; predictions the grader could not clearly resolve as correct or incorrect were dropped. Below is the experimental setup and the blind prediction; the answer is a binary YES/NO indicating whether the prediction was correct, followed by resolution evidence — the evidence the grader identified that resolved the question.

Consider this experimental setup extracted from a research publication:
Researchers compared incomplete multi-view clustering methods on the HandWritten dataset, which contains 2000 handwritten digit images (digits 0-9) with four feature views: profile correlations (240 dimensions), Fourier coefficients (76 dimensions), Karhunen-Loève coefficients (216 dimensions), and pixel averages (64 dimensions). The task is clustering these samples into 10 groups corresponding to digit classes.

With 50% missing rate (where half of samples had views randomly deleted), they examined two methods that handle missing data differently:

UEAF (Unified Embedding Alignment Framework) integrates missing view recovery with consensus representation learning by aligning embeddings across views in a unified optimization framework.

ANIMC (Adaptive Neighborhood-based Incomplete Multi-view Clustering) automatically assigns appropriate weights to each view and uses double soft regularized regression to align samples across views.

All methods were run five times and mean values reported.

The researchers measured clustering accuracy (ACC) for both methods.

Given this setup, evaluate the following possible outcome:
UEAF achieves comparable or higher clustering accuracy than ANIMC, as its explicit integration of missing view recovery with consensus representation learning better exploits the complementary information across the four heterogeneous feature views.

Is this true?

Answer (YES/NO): NO